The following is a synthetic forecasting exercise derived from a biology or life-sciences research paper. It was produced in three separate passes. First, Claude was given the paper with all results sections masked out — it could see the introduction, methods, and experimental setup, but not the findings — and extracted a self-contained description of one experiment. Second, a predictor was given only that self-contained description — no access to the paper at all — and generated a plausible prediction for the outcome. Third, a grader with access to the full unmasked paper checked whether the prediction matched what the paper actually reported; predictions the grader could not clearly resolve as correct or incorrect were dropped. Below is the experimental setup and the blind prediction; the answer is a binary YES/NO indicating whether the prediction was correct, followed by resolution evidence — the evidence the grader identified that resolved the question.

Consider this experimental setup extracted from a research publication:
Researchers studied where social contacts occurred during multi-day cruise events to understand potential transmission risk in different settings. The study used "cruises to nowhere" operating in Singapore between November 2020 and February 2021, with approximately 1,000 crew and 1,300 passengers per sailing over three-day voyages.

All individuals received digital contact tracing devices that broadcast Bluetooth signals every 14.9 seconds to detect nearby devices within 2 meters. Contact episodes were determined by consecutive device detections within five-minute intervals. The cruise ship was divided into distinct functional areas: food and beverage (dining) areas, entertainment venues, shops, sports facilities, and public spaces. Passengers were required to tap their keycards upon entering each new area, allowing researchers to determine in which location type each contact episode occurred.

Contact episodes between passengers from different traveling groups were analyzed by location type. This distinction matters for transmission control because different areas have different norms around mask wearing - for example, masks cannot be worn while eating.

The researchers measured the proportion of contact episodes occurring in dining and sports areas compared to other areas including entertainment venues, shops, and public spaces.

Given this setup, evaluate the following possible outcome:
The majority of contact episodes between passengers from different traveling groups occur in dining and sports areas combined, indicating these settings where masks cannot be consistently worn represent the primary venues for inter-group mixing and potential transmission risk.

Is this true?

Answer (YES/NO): YES